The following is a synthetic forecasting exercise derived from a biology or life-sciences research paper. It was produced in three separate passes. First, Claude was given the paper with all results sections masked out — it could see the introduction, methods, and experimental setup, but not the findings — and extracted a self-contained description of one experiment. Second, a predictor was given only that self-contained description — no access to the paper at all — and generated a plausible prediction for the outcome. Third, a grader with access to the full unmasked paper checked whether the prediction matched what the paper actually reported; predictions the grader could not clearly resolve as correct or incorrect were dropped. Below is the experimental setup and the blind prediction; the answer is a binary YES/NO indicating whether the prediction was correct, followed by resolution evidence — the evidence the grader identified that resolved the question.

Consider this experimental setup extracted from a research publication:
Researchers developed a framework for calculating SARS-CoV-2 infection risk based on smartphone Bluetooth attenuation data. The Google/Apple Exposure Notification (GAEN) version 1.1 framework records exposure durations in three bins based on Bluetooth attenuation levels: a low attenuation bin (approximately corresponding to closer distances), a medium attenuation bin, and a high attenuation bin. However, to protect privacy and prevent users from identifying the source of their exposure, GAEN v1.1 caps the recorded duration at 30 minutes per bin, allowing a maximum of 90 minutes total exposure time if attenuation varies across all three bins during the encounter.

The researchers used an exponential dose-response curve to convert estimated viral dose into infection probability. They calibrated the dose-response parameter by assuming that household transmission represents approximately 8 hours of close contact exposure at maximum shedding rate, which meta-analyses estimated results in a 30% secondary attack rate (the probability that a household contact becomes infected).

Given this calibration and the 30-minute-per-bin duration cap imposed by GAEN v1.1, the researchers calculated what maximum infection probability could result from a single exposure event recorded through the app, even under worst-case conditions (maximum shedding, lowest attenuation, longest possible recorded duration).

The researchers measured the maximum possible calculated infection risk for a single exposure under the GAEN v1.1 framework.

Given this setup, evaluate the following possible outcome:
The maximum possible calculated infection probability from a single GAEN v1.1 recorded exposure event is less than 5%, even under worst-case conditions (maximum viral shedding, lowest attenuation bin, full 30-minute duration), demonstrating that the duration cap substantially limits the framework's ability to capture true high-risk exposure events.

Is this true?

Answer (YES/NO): YES